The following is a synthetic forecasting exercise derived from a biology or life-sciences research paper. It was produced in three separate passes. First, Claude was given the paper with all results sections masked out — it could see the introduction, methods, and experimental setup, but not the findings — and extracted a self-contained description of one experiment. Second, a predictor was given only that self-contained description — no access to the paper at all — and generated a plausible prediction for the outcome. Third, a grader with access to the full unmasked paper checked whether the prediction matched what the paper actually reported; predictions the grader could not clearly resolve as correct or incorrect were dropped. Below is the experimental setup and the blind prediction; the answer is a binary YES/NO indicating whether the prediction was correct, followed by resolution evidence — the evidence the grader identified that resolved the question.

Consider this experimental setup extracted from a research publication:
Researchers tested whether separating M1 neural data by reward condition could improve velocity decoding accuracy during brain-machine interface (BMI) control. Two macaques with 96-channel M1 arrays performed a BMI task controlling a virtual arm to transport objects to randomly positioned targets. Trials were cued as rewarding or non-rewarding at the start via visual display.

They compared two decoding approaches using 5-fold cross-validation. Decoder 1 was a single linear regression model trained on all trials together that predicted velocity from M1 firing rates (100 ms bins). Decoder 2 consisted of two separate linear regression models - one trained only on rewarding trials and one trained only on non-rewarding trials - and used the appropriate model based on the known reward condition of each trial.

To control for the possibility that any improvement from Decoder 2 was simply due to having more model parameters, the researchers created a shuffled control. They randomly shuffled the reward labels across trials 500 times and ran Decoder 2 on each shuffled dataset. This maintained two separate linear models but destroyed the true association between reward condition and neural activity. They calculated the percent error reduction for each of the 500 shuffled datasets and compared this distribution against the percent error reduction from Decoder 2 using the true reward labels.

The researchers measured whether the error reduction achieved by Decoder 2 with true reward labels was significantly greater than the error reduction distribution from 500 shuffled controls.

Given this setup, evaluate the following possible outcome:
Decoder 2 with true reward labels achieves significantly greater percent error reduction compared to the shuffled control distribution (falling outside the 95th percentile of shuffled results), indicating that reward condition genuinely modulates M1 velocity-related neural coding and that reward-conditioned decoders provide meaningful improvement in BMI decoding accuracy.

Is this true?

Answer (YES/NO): YES